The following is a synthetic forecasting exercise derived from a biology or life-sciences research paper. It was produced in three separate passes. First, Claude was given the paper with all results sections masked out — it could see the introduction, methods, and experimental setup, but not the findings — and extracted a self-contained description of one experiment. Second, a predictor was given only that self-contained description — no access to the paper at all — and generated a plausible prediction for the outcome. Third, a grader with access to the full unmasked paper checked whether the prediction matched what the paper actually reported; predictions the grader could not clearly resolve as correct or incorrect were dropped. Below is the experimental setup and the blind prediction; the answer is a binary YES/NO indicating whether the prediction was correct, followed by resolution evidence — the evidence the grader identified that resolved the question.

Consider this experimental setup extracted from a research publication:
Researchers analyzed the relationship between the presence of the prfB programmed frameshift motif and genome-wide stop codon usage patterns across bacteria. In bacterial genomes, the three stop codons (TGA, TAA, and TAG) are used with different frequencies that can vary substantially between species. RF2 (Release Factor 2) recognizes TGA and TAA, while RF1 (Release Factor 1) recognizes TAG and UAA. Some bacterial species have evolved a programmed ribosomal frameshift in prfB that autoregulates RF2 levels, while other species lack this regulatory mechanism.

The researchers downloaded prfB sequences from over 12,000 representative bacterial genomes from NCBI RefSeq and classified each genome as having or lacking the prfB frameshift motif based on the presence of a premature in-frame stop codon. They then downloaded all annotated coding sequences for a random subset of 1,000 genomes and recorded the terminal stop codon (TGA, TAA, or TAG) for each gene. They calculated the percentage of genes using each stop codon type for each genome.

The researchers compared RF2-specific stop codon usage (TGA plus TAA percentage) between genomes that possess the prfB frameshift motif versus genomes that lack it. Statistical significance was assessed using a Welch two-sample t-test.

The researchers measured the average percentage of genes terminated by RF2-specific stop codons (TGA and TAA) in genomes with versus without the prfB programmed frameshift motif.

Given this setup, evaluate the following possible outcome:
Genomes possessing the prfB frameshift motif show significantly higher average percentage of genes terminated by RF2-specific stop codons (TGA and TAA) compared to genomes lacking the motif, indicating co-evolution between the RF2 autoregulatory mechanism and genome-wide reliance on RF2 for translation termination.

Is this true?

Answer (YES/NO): NO